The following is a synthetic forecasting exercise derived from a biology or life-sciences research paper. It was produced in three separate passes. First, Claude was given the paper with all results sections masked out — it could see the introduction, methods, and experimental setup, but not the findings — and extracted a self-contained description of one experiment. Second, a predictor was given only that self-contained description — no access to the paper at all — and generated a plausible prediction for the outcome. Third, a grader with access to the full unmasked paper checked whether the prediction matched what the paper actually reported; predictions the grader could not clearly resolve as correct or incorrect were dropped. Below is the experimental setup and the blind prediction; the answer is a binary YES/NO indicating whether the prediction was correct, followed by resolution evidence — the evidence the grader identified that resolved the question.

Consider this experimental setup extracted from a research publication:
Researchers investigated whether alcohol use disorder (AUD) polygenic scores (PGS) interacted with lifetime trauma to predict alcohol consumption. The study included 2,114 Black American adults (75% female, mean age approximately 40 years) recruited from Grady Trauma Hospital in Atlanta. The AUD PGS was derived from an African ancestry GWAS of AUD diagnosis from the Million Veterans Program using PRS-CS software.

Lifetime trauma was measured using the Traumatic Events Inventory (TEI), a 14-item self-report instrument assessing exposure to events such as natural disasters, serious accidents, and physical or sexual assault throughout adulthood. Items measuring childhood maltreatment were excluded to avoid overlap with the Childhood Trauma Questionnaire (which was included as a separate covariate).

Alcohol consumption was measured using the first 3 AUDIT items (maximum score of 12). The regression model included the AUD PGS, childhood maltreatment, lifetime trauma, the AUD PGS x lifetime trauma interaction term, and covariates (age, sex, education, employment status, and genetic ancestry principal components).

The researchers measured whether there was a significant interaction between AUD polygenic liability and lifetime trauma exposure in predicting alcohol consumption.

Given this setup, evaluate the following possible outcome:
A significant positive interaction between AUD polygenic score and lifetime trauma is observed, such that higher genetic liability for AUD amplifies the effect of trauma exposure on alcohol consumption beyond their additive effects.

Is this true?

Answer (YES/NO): YES